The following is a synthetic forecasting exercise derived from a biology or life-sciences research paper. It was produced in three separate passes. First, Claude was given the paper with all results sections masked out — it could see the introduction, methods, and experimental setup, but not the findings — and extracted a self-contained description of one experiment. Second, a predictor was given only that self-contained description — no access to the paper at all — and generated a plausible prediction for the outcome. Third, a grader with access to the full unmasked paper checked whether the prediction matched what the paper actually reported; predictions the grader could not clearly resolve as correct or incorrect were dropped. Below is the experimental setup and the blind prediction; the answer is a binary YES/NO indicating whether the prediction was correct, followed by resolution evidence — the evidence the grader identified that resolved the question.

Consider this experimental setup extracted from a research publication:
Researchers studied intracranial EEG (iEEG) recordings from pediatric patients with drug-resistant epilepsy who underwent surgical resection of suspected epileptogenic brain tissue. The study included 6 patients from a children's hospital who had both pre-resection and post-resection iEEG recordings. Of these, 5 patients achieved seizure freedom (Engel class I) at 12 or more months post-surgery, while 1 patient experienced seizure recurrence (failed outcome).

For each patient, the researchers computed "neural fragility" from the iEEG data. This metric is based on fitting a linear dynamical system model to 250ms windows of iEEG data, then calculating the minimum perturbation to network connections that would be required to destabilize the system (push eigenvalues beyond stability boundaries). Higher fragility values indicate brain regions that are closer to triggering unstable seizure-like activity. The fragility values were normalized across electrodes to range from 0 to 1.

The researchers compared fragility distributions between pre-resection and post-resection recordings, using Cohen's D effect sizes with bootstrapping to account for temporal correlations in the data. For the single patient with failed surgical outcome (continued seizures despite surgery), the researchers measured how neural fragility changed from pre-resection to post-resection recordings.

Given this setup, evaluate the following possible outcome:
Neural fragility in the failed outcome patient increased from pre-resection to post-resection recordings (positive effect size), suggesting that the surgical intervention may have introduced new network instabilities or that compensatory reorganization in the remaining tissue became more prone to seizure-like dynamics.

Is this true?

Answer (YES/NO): YES